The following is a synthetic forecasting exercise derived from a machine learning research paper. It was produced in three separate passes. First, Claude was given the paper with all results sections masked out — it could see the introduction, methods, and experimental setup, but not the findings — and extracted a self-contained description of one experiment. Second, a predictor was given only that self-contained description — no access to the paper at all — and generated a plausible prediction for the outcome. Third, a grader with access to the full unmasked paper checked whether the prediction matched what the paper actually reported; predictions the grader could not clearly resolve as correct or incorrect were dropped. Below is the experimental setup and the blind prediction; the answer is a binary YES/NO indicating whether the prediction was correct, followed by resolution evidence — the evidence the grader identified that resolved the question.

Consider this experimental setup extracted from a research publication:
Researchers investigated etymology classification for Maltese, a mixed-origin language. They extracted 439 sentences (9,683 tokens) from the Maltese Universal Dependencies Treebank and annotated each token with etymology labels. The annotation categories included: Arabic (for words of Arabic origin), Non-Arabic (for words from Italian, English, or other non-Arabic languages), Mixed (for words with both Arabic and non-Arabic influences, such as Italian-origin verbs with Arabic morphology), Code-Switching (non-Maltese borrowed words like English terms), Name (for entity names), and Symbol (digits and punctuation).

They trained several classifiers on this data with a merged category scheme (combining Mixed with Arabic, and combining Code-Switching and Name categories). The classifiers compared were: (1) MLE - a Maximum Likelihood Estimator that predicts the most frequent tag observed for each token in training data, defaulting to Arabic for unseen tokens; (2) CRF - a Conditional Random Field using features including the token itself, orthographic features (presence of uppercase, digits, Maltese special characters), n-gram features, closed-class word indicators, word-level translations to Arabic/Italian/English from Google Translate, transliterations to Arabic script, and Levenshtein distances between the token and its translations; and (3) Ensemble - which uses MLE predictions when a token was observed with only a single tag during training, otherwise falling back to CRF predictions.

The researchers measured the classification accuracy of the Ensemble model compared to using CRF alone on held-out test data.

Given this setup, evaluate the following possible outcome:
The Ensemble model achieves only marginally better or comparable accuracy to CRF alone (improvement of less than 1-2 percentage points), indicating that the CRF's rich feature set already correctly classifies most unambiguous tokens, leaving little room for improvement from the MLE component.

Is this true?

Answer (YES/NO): YES